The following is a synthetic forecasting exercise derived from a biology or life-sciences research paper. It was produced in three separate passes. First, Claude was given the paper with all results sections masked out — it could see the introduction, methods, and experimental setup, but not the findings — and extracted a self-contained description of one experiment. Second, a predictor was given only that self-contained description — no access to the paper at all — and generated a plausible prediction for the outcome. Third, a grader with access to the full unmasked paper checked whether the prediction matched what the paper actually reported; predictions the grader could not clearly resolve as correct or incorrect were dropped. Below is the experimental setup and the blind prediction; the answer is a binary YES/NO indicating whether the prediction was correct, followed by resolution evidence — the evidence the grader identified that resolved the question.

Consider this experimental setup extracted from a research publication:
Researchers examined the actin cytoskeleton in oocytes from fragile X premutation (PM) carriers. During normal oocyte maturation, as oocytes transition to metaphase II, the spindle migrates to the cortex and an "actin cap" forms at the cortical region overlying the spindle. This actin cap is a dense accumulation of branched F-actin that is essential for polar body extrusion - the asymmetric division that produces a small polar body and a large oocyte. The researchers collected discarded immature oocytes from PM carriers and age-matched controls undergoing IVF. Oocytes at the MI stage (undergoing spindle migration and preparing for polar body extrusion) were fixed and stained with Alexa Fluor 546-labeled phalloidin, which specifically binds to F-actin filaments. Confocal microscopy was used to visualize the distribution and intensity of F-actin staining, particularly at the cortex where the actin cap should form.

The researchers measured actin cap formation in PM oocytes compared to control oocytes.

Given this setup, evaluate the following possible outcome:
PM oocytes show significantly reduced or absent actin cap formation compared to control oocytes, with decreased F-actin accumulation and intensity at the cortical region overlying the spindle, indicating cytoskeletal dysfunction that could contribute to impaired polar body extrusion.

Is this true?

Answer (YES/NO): YES